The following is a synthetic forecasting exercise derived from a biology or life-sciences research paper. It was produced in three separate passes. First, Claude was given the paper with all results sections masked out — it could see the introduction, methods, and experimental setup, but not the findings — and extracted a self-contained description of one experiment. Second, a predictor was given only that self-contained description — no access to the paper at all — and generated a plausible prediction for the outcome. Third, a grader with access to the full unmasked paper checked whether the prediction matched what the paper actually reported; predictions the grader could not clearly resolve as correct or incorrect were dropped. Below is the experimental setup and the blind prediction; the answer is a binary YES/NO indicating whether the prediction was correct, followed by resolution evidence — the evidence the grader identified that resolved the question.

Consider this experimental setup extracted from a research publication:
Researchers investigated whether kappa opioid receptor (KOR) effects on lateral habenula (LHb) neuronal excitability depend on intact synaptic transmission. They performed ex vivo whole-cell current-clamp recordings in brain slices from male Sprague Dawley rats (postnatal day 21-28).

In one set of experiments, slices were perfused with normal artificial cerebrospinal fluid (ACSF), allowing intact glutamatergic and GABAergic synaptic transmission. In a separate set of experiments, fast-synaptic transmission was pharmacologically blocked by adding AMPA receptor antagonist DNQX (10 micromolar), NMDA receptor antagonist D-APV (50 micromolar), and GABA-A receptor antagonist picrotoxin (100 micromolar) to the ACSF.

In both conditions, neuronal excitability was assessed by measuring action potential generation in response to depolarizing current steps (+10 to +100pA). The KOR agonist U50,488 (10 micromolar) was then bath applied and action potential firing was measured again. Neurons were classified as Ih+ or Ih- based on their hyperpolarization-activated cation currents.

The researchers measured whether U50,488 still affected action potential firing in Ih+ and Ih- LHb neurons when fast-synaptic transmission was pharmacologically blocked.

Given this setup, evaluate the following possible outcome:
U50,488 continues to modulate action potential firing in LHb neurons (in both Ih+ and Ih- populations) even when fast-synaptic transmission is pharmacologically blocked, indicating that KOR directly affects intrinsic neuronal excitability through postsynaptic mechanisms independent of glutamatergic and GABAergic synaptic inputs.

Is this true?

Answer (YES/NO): NO